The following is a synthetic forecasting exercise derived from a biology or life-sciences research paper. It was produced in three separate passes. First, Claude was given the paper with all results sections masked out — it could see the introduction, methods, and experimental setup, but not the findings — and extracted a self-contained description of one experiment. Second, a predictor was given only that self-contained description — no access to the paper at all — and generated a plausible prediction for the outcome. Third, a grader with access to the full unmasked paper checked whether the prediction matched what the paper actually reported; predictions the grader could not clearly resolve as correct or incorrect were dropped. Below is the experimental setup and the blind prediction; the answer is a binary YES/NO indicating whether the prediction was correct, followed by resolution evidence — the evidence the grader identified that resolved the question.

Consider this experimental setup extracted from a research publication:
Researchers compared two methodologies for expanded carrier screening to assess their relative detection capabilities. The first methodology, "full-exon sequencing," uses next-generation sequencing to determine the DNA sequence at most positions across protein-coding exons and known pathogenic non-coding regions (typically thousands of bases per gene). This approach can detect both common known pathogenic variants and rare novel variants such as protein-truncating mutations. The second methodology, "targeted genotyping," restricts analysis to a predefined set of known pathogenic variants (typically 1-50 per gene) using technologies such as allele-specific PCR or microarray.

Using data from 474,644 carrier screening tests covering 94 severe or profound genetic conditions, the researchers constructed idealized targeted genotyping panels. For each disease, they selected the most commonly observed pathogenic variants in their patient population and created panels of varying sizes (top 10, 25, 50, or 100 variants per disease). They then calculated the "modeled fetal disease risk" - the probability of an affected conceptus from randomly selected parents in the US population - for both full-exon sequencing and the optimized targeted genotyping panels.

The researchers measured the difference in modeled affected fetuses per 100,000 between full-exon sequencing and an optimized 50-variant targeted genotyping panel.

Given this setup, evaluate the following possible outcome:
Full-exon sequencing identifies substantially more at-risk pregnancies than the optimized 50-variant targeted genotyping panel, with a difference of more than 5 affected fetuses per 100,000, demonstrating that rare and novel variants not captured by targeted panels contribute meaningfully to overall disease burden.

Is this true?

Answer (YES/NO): YES